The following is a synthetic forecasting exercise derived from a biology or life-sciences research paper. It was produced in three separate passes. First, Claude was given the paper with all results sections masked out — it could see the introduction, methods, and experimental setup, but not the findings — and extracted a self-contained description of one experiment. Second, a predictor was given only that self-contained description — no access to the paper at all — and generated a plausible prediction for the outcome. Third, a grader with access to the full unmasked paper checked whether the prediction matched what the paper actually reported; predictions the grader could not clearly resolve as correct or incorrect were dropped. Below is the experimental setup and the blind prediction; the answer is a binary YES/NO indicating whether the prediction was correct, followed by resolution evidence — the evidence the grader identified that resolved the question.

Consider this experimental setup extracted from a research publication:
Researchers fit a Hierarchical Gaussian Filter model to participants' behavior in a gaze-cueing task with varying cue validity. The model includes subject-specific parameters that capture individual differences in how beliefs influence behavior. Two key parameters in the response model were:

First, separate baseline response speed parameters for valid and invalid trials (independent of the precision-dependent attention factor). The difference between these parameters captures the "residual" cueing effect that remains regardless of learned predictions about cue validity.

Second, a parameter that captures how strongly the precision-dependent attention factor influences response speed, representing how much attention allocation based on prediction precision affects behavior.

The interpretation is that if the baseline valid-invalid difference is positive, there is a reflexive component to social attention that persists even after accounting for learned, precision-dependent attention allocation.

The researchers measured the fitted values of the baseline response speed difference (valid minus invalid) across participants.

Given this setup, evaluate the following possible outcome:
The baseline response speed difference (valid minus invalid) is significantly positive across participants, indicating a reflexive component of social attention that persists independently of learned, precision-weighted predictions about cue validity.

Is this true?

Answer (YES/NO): YES